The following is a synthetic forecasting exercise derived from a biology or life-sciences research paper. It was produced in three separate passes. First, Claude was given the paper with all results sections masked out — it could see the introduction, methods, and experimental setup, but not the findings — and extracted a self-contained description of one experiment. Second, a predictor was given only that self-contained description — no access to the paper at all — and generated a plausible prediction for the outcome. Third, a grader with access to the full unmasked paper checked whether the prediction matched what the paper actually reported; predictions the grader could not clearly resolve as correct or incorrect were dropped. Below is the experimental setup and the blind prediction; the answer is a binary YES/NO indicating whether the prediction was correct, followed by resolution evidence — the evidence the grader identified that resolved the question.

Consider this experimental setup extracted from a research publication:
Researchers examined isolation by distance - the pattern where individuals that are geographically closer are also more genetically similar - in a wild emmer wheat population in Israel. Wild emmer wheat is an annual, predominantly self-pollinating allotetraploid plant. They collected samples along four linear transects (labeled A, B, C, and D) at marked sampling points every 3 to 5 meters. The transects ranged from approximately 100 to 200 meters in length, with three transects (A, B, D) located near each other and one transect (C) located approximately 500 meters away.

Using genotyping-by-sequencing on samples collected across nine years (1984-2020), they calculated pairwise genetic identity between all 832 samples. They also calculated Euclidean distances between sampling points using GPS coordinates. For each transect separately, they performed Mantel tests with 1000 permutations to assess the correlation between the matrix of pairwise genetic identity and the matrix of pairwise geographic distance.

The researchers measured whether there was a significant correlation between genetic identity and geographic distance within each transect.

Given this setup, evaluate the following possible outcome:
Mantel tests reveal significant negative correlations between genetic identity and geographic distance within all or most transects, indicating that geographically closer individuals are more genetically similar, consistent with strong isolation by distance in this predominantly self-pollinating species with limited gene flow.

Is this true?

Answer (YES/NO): NO